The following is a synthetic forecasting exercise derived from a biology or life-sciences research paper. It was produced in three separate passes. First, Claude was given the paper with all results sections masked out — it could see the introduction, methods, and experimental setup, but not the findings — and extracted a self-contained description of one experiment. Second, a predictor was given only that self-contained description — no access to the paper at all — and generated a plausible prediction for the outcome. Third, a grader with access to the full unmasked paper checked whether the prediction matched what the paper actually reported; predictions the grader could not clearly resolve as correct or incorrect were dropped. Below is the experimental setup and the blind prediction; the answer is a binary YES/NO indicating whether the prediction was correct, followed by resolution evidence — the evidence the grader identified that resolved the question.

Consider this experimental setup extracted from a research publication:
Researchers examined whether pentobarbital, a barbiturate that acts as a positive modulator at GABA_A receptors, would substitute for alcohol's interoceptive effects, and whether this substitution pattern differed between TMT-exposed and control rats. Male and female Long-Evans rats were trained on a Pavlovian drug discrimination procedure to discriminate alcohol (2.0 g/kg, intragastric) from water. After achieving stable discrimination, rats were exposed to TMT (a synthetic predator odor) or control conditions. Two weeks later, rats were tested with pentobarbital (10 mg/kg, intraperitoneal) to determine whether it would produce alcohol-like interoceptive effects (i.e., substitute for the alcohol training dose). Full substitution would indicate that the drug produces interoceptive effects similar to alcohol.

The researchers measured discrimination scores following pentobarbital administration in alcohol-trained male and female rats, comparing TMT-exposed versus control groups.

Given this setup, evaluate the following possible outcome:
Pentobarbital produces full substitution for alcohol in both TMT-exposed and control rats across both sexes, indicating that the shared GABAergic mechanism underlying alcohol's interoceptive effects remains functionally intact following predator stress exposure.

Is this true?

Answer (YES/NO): NO